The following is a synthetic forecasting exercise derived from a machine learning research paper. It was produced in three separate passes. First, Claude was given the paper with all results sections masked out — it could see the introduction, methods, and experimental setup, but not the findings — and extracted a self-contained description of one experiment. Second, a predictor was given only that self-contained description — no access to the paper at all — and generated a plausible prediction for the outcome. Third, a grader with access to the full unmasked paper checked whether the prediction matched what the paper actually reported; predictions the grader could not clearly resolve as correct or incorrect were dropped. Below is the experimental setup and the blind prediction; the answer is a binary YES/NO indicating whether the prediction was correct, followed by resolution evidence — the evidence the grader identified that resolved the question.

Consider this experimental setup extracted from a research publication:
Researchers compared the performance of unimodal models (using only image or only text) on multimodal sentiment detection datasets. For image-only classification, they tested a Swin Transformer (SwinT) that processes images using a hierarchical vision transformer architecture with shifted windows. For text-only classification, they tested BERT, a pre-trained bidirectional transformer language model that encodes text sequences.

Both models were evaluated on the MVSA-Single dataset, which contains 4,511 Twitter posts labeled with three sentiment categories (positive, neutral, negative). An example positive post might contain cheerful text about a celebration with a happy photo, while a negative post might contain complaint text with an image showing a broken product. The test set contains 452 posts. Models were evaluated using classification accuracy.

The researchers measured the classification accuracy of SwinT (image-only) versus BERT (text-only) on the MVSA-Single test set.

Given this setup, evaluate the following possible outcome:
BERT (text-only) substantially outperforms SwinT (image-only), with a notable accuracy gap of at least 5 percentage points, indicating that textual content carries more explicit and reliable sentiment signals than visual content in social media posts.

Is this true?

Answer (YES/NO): YES